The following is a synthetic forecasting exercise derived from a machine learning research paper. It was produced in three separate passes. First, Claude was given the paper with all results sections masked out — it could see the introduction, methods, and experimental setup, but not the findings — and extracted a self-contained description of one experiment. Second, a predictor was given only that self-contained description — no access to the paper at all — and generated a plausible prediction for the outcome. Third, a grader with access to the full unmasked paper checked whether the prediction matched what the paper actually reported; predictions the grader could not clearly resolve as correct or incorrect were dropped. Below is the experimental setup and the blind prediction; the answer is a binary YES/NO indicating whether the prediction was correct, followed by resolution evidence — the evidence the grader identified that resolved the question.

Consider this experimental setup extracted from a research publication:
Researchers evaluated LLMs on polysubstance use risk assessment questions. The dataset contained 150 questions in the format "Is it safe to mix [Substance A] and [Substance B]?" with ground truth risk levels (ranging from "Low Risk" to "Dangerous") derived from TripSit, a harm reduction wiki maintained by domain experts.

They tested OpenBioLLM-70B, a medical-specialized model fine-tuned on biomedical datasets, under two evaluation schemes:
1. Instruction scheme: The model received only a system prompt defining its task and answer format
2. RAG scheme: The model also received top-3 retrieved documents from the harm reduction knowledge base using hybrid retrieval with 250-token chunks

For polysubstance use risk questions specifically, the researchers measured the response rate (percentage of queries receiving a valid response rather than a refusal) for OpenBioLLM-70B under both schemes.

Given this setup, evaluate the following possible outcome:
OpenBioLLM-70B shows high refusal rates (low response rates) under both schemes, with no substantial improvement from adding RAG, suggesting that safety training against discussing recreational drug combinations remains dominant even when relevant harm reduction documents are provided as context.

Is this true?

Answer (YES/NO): NO